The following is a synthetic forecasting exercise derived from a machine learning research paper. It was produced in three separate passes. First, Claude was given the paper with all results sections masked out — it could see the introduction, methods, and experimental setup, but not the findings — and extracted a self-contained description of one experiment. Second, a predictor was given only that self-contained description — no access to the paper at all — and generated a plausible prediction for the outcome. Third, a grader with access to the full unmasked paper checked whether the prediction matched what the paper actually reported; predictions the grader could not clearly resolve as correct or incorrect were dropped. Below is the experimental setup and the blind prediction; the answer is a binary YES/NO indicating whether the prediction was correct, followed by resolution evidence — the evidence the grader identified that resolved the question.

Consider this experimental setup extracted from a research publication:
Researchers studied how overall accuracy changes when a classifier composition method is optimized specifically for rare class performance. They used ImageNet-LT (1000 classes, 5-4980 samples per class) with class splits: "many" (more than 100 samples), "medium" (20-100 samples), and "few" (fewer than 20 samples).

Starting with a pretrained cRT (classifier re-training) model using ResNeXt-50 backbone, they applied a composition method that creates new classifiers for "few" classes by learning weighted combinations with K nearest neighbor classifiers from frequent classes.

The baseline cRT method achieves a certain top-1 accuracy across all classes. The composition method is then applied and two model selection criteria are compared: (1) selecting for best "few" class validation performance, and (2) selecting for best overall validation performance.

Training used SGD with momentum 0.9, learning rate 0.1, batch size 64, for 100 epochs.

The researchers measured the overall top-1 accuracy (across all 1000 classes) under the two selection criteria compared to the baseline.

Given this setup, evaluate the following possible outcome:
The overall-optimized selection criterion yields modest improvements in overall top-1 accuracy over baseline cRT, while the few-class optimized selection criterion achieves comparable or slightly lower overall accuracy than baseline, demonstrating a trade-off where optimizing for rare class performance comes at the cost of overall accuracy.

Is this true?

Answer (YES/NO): NO